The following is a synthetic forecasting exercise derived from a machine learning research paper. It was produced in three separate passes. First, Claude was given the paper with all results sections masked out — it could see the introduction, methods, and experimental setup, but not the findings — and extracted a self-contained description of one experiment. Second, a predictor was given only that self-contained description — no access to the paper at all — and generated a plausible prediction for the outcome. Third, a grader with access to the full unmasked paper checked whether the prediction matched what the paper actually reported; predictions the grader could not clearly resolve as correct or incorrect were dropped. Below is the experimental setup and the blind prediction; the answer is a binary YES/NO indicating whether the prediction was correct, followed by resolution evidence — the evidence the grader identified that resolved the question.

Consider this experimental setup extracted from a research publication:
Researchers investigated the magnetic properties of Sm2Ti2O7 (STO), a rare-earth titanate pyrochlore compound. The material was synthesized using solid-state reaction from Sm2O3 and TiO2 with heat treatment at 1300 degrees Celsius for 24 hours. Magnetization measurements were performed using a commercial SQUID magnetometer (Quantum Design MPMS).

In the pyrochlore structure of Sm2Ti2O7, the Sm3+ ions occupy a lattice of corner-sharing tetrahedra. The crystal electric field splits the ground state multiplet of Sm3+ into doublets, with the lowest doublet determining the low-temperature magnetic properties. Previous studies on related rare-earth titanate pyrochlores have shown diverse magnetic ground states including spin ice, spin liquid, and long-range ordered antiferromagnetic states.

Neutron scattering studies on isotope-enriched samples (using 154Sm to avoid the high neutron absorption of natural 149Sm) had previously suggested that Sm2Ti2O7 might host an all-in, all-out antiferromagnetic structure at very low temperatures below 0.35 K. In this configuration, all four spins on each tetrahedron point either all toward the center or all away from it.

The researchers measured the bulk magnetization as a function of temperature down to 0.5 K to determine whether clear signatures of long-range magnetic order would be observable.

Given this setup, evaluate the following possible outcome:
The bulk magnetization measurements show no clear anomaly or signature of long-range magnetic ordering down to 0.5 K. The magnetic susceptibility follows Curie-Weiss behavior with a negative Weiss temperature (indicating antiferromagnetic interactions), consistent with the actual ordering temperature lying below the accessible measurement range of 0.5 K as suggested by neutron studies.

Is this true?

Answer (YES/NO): YES